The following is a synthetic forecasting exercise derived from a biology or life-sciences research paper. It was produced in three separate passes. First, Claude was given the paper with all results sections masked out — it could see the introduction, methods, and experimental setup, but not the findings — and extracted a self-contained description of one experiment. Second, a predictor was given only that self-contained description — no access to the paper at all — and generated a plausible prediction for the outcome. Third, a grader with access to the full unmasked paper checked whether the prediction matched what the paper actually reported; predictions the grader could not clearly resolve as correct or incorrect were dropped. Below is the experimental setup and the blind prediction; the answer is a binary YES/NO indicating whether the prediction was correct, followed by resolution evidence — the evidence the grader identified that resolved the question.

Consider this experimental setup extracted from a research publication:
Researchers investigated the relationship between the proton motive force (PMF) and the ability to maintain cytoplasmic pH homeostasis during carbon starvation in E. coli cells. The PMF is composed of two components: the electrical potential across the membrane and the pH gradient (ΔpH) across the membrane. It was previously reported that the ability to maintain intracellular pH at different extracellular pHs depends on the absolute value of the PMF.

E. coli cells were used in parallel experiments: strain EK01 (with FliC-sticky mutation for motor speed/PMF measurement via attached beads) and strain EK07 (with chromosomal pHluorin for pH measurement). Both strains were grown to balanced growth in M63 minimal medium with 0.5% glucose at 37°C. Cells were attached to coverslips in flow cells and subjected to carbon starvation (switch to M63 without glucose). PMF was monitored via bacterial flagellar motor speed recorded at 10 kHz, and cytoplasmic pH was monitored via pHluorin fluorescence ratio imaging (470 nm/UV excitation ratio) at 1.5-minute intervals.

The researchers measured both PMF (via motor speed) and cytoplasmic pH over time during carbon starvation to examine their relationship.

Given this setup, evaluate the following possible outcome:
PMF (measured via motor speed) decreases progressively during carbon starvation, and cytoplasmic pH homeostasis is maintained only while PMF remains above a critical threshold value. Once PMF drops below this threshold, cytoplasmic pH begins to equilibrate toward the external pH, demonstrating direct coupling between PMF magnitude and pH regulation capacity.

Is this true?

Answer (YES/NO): NO